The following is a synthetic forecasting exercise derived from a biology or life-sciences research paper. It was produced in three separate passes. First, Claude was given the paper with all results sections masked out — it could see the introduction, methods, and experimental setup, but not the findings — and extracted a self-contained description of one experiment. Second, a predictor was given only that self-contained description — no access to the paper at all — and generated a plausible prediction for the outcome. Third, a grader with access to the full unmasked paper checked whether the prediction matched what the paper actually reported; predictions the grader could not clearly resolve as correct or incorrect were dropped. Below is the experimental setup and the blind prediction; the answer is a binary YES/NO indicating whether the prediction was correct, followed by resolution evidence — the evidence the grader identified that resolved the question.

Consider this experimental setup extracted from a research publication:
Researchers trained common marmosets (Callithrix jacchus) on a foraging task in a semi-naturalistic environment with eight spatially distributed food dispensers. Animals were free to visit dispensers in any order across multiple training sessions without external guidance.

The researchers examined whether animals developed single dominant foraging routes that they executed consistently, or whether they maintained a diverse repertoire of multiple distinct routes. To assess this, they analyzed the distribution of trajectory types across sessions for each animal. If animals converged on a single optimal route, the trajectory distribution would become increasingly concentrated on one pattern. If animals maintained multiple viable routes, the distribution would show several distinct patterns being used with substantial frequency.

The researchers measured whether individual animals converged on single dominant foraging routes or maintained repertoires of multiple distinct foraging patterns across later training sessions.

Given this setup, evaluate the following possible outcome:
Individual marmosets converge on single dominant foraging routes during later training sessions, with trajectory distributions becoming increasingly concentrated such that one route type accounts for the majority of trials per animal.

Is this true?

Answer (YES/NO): NO